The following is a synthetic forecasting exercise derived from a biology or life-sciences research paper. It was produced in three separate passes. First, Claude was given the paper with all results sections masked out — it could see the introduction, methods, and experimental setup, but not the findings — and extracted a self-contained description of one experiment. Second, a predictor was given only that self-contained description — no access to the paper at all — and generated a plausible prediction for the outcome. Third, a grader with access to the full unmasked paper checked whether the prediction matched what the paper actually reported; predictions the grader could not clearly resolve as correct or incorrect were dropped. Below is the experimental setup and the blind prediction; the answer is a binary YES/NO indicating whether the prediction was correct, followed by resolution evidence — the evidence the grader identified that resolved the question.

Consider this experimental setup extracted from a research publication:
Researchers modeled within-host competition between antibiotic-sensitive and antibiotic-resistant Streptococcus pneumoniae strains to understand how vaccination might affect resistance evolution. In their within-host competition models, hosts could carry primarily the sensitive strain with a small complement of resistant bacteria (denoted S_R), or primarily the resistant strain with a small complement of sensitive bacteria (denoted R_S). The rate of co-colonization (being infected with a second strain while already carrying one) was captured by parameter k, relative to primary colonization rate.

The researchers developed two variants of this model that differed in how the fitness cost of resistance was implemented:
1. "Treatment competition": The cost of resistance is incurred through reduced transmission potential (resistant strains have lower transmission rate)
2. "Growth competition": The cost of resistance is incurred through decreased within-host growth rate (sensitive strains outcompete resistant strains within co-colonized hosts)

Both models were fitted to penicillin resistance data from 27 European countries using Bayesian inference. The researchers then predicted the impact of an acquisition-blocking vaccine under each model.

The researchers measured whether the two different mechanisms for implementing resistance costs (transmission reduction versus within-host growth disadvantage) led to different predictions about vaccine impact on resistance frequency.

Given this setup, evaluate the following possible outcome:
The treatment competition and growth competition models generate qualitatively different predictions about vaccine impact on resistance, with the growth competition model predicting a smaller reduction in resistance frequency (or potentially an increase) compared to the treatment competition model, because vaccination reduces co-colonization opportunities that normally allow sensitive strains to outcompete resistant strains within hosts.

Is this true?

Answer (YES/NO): YES